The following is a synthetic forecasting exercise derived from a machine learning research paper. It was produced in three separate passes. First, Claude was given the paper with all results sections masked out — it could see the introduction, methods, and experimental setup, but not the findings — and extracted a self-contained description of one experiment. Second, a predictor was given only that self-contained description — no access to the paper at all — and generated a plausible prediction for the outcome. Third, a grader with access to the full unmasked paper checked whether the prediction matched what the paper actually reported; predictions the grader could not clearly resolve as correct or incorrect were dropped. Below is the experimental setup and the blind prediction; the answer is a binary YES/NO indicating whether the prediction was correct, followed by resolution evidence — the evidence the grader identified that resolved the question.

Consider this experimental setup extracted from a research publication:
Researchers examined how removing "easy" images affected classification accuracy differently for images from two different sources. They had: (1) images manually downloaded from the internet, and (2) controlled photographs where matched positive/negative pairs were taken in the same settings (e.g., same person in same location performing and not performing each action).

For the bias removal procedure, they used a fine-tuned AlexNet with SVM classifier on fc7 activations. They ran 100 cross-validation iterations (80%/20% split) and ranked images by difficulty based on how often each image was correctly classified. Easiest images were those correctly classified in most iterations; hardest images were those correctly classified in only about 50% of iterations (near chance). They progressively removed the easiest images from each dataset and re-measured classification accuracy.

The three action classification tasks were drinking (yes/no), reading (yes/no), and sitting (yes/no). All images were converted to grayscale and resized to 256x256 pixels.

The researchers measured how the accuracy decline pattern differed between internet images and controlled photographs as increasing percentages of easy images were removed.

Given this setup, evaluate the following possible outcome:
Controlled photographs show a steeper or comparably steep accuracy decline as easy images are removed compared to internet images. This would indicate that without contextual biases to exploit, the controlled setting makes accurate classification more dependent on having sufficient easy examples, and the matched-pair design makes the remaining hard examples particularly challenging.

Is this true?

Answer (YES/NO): NO